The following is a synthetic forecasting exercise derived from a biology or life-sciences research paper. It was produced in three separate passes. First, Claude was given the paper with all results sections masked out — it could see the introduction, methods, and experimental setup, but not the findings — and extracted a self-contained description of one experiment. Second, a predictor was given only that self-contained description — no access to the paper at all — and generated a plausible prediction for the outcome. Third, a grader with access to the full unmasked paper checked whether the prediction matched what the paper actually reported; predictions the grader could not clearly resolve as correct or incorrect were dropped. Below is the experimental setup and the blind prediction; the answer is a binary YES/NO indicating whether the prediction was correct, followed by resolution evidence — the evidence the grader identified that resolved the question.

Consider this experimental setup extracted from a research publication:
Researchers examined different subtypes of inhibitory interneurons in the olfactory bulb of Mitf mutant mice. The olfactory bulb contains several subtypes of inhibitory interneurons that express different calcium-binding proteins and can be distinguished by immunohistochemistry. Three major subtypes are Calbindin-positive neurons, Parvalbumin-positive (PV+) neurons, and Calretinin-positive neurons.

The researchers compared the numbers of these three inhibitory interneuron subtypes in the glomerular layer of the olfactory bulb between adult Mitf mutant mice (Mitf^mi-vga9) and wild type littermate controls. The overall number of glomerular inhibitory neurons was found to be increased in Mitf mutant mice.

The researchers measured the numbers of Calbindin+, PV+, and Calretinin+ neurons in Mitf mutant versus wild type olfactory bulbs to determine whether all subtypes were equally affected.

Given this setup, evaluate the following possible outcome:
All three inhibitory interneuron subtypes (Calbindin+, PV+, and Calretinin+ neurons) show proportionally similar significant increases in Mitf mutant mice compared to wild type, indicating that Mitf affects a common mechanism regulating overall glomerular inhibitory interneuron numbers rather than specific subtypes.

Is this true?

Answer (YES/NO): NO